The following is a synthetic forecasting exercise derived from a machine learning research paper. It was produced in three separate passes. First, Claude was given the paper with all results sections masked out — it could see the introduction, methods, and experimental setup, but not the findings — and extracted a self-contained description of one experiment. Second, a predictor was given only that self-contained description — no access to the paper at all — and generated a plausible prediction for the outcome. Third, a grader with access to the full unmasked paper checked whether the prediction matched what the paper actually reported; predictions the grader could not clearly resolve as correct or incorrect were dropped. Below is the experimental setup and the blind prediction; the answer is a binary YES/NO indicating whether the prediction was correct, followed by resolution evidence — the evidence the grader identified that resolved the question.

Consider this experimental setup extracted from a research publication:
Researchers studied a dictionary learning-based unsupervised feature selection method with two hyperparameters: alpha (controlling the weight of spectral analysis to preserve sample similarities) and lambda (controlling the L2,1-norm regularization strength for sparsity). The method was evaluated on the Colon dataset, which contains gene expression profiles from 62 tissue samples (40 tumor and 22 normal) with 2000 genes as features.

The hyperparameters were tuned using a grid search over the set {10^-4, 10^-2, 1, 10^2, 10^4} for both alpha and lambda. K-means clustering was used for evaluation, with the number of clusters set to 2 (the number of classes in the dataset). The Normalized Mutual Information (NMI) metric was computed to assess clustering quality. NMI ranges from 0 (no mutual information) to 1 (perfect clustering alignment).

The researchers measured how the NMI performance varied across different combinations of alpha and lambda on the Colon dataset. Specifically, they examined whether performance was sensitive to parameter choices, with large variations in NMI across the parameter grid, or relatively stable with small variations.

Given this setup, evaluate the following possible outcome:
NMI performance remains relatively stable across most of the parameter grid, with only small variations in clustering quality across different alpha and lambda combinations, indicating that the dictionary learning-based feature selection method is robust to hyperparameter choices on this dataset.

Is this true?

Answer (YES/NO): YES